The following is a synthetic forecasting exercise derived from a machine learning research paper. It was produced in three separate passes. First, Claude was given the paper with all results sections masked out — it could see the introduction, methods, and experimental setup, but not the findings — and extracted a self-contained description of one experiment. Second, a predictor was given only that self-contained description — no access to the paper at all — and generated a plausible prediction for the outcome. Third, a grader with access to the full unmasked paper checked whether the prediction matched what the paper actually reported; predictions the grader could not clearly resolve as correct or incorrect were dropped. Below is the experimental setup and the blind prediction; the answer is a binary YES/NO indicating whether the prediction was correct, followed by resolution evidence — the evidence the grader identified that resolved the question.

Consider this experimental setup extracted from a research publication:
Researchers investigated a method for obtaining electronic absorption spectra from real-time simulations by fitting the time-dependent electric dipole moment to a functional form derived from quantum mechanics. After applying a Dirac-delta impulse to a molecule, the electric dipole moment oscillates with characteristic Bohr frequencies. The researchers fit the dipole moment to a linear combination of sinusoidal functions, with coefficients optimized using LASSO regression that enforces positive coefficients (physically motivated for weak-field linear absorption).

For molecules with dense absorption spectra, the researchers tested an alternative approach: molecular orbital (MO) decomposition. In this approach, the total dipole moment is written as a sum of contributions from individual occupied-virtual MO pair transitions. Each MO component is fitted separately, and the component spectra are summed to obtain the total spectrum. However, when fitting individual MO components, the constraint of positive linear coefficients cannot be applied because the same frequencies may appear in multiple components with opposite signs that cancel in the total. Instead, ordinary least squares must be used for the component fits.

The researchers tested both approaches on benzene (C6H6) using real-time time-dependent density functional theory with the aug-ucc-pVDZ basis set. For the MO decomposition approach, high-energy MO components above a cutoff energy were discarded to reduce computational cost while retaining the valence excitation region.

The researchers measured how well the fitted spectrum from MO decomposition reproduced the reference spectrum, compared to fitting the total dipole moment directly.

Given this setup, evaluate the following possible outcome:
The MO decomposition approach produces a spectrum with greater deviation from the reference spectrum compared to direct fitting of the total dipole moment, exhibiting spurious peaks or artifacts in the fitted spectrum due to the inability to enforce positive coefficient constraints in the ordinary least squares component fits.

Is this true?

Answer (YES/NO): NO